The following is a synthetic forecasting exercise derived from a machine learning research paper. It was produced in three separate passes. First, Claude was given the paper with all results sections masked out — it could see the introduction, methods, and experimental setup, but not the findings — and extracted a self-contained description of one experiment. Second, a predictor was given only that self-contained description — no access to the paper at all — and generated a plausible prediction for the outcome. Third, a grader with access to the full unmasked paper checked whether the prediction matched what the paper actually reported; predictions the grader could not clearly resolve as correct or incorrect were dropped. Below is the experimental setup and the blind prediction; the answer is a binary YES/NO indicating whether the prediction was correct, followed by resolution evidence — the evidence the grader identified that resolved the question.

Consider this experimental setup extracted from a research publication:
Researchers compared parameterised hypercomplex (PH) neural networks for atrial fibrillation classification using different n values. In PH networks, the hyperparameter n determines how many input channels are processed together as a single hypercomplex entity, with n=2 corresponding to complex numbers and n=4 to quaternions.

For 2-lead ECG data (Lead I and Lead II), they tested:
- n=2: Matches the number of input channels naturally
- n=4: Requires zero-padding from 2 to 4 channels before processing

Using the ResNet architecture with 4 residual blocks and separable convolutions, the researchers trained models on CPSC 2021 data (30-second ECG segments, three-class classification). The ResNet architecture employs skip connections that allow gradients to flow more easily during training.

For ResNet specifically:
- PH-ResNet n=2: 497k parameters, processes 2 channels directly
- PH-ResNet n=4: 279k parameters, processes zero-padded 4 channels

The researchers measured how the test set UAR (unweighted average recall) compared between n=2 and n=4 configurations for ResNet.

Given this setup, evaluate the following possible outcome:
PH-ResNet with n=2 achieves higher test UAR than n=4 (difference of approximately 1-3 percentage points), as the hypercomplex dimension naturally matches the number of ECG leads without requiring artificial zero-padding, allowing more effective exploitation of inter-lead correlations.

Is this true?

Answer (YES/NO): NO